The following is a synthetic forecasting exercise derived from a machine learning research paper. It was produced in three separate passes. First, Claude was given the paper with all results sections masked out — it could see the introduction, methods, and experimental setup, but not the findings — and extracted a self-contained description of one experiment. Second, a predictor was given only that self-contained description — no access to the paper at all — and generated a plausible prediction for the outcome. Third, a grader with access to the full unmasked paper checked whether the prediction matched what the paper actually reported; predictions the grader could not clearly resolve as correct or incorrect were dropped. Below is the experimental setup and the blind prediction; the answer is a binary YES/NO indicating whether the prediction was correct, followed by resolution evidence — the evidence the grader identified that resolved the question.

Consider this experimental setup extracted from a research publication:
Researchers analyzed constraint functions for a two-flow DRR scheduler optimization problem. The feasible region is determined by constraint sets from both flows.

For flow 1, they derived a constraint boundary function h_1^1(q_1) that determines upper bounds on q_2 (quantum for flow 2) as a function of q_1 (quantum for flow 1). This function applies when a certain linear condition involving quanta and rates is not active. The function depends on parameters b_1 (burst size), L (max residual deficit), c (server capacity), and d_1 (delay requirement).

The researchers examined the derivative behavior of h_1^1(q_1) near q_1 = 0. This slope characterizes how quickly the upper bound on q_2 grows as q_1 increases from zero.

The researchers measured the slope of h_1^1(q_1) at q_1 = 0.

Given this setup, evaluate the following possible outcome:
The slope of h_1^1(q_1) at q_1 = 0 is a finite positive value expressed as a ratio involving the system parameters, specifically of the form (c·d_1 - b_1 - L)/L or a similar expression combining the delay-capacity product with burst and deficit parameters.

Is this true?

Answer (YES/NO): NO